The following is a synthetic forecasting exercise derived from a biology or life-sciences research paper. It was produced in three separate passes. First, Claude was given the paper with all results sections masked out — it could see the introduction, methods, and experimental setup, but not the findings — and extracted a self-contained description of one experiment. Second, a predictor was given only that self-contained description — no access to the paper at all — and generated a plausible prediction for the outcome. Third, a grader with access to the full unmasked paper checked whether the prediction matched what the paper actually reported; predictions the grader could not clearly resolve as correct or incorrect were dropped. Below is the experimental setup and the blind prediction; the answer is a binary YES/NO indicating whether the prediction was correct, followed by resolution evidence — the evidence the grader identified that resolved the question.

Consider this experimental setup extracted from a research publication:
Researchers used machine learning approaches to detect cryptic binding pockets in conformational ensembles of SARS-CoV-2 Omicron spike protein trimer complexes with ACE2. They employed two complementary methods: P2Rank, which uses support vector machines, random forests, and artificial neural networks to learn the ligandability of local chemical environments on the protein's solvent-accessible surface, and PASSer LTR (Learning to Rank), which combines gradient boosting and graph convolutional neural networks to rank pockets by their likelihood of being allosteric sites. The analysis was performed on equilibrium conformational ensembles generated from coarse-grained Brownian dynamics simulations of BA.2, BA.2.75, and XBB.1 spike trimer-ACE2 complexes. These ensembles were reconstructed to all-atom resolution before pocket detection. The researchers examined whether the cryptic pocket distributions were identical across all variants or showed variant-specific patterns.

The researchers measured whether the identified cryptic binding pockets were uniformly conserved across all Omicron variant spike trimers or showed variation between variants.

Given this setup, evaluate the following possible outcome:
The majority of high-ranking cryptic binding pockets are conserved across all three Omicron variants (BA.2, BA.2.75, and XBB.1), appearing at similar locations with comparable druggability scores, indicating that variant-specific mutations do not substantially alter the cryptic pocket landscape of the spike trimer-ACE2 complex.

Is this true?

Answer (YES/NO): NO